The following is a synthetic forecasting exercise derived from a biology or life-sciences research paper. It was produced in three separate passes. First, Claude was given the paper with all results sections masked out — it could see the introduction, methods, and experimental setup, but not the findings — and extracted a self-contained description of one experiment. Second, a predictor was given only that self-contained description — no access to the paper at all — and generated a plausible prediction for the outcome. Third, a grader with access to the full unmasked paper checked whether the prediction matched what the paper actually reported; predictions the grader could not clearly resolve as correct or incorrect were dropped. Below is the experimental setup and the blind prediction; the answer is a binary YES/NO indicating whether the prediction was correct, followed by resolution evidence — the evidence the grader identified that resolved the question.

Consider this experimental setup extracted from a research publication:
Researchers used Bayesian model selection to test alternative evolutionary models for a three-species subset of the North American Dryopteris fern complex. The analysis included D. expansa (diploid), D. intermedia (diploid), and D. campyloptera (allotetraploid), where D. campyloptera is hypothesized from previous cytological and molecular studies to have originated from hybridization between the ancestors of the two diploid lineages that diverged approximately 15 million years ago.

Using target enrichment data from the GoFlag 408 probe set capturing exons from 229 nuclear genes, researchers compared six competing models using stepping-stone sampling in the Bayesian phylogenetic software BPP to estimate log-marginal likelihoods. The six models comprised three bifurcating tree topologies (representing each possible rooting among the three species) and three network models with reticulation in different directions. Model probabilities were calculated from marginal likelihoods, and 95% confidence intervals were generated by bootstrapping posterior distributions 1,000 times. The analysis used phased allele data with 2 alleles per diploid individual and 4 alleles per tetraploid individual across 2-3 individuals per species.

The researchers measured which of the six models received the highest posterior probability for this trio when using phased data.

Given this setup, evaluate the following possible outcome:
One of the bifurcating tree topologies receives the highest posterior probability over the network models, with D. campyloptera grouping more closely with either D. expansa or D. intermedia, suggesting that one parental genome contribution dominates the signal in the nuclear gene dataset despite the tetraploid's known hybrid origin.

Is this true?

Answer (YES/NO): NO